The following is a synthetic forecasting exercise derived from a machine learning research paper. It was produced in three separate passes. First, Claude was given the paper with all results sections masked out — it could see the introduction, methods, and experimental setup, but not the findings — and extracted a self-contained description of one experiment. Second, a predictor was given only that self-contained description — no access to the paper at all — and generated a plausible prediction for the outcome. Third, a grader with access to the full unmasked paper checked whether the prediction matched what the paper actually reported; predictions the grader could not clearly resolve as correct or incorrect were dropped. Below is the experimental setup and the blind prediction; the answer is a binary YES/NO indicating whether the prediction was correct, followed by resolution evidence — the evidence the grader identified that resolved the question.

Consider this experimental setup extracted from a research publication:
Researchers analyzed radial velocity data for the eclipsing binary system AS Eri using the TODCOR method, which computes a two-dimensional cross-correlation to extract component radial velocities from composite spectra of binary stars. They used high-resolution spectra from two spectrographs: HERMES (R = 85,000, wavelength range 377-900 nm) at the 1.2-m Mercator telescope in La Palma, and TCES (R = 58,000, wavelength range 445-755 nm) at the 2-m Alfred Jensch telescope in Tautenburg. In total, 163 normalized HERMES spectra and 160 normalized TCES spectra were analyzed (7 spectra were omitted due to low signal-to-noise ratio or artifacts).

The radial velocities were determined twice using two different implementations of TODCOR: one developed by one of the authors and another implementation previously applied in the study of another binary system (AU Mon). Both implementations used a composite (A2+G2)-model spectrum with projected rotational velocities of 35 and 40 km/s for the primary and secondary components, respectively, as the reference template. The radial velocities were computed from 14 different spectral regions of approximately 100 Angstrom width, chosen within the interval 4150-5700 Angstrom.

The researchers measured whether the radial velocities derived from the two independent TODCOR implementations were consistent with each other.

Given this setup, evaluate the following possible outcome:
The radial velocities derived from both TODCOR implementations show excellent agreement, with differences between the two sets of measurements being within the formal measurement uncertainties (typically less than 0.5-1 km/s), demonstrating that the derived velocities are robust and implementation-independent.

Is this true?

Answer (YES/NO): NO